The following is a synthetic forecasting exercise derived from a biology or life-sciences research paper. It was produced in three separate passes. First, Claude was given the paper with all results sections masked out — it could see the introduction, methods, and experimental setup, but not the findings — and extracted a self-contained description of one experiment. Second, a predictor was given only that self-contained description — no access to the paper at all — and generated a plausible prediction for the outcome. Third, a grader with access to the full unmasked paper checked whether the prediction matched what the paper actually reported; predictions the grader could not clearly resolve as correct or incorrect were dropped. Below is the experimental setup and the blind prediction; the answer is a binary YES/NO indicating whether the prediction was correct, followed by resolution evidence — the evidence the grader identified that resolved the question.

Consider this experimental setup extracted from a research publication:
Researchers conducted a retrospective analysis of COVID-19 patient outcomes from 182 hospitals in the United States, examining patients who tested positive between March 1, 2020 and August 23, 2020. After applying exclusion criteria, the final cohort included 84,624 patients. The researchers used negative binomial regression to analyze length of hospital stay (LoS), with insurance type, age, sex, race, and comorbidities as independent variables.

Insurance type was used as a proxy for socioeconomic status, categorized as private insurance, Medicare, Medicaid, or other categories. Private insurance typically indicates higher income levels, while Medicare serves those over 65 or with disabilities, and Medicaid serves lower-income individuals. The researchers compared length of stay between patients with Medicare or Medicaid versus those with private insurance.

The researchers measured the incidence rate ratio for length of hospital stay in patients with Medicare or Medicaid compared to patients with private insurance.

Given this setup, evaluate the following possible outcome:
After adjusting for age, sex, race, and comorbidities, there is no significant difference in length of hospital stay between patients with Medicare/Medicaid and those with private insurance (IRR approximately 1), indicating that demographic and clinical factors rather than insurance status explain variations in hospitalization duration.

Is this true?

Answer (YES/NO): NO